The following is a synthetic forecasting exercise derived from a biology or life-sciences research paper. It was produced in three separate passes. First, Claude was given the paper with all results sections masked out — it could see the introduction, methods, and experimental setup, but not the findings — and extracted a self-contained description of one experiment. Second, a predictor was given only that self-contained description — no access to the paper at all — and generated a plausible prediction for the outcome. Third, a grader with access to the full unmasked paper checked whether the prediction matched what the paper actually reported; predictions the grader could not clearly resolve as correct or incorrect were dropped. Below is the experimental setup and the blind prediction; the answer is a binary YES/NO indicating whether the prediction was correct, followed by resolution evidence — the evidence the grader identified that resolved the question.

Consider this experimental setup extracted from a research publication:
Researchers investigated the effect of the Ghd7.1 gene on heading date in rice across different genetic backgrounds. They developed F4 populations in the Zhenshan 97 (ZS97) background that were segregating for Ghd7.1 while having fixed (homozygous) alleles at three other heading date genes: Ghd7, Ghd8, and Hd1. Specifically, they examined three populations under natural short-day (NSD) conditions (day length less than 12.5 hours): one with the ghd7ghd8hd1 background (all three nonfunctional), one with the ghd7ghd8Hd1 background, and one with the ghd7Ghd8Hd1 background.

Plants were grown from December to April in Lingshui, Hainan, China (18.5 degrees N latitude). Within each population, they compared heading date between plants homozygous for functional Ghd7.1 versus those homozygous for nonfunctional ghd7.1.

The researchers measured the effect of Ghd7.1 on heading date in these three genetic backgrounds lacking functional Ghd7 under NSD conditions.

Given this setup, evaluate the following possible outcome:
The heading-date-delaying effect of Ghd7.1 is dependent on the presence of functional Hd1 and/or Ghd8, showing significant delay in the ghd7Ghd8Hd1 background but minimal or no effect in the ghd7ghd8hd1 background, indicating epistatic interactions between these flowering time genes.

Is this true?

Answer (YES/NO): NO